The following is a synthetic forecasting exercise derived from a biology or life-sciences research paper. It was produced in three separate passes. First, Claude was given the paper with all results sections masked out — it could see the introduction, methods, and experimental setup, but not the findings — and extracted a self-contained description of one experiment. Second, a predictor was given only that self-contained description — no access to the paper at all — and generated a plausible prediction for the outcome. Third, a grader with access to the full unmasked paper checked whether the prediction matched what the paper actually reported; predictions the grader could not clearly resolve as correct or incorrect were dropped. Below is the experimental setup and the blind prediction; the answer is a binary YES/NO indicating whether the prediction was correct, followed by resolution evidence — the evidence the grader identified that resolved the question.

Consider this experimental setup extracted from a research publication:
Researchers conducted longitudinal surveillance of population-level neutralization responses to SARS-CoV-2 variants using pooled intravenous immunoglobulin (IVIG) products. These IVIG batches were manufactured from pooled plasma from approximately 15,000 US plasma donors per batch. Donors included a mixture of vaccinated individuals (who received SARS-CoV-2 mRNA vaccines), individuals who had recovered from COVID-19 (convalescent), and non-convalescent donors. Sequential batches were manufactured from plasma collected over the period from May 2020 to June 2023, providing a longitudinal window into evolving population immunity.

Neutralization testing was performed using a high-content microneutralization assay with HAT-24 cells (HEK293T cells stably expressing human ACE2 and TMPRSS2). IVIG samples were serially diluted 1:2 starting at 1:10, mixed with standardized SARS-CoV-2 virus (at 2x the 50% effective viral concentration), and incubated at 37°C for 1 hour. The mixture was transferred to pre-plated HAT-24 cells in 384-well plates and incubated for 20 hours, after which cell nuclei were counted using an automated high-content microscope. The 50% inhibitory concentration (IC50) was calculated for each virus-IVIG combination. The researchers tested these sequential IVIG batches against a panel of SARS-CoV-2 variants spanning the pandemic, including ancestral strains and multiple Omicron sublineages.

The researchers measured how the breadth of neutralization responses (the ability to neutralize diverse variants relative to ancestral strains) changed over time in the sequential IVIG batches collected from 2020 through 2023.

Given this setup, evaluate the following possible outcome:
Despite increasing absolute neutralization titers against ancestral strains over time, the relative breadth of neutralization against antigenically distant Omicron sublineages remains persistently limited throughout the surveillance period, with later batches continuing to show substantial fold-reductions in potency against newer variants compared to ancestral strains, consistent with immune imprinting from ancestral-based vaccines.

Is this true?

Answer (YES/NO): NO